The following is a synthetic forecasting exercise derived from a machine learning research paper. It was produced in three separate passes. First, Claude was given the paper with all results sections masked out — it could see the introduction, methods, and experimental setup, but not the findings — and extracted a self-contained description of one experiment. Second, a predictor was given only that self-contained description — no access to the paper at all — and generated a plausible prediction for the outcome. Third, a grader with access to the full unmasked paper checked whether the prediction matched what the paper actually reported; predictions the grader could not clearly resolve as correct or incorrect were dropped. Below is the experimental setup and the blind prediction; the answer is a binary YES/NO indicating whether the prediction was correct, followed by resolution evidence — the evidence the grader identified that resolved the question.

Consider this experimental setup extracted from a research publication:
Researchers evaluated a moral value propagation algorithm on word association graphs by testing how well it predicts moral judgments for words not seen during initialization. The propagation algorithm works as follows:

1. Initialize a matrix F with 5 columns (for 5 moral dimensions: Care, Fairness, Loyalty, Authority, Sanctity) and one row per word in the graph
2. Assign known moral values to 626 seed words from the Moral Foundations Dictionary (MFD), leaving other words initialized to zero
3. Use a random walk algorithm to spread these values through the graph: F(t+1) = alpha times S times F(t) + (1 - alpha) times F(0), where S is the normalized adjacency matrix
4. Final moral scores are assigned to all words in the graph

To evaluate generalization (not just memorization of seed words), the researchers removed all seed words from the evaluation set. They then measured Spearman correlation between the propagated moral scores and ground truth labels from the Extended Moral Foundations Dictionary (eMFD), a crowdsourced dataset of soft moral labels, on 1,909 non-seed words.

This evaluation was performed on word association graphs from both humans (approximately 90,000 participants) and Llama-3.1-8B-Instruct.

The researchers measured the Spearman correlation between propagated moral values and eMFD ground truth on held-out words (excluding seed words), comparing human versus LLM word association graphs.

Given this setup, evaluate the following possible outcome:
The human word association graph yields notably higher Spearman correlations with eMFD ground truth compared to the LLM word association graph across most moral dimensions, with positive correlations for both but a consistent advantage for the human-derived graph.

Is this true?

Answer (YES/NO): NO